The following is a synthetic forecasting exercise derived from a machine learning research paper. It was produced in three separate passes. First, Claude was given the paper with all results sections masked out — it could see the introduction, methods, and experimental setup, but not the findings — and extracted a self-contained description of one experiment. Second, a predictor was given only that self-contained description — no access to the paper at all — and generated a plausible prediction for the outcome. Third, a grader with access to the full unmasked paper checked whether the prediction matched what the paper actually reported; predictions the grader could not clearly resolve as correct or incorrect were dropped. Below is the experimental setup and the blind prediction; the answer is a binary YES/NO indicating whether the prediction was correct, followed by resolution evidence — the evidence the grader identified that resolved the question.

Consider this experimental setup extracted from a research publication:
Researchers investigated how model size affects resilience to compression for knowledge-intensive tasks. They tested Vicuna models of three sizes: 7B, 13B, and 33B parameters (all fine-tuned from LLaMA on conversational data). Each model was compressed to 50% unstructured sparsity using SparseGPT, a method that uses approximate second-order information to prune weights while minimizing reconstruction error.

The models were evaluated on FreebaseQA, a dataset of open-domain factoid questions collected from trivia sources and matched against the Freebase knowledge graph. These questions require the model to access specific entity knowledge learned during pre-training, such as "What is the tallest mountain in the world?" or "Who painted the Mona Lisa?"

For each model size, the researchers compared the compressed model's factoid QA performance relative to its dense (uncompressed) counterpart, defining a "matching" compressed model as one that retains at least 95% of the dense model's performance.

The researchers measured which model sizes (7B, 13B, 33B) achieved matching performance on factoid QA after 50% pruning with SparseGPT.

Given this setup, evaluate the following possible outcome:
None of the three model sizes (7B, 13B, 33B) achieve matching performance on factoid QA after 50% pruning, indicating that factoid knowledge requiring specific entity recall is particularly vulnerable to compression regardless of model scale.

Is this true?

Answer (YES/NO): YES